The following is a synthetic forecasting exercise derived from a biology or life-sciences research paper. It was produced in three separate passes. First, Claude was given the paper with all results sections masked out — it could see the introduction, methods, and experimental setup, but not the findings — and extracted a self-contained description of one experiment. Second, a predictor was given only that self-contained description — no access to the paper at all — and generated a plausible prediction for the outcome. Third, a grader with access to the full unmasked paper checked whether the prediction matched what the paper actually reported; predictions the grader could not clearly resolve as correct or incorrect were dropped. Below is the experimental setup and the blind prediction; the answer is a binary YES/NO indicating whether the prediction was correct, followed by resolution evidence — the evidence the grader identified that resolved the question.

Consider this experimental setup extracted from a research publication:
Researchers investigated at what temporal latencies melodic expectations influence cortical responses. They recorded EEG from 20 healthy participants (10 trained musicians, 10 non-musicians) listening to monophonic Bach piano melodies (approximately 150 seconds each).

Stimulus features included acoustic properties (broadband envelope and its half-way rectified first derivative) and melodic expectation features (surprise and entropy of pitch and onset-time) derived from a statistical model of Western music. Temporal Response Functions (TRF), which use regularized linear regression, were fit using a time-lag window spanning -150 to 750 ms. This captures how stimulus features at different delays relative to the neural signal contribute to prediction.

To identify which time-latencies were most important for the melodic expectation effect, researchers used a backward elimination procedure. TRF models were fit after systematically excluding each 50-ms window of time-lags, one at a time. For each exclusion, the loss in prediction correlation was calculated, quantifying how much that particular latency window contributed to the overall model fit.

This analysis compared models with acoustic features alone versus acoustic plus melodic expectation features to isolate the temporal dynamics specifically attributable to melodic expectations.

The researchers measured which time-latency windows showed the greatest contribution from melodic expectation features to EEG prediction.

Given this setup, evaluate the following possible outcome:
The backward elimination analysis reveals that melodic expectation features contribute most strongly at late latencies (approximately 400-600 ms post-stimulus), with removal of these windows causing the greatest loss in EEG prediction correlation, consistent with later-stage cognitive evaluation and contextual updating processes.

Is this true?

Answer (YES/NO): NO